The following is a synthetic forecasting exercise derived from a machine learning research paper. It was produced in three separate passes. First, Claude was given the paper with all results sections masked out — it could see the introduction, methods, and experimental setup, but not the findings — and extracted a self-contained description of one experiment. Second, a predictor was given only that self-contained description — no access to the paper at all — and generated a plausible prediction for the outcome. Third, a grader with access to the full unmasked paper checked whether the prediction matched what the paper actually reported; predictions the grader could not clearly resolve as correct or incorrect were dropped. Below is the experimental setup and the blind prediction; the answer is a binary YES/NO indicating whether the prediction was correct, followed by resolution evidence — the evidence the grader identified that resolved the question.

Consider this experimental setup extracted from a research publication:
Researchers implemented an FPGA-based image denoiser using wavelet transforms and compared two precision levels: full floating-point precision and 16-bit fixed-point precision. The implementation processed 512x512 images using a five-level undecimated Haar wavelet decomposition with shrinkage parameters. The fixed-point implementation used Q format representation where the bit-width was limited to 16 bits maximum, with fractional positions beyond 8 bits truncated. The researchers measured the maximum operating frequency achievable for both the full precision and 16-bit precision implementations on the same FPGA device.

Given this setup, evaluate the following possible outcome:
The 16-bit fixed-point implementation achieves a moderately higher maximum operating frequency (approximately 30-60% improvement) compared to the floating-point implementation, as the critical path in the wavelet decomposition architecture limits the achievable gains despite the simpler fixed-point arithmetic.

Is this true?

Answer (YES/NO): NO